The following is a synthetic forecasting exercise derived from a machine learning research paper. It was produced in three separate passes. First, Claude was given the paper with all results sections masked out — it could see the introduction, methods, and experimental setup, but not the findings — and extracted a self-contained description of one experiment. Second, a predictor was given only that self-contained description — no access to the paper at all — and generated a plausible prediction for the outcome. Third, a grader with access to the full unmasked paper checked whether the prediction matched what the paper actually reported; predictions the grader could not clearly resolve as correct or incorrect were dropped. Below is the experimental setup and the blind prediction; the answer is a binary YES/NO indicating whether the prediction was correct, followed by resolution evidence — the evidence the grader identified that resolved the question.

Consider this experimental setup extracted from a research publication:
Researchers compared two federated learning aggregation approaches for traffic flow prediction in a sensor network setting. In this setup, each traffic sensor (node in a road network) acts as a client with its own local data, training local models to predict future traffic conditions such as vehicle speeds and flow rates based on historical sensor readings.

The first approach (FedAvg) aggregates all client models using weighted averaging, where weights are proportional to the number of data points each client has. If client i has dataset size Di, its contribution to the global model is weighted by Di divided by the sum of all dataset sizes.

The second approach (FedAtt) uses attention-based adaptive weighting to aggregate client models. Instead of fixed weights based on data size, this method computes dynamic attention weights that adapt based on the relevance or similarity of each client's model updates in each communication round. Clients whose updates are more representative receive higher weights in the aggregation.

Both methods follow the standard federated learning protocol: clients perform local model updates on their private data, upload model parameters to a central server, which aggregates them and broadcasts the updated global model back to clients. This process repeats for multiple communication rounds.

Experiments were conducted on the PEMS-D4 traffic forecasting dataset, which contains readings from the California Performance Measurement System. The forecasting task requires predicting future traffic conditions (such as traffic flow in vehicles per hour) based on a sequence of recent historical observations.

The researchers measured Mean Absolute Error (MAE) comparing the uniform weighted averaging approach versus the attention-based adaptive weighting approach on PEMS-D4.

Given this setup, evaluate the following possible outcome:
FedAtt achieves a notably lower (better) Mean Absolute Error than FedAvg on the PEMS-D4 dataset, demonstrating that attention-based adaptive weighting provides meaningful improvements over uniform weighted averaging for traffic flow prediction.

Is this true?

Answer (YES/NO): NO